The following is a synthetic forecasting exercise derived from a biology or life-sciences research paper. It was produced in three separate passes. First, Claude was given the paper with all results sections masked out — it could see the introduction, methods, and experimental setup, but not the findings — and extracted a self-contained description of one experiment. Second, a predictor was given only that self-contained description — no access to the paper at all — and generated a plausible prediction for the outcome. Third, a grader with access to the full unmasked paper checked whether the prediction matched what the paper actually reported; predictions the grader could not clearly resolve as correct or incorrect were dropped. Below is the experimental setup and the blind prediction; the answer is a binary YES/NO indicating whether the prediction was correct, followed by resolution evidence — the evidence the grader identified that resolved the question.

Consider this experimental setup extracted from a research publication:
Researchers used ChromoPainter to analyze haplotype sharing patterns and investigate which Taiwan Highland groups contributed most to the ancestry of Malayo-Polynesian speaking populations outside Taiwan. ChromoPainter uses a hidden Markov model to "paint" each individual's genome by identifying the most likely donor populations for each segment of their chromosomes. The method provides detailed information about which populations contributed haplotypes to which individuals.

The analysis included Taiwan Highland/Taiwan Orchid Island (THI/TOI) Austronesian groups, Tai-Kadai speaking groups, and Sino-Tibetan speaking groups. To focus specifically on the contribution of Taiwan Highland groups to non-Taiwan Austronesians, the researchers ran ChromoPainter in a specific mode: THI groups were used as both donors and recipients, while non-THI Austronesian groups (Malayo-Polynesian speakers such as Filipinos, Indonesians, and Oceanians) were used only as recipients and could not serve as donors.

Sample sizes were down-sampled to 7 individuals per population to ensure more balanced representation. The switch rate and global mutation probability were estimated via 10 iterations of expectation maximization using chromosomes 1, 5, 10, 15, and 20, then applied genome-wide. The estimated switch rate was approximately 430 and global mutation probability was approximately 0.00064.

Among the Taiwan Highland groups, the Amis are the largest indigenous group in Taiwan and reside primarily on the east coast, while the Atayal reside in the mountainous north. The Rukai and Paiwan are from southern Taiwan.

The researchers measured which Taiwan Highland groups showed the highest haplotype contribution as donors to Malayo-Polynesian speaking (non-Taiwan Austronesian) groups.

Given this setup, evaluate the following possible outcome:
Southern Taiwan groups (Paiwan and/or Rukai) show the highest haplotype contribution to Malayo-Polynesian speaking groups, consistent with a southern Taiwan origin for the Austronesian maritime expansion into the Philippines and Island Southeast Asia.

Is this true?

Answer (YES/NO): NO